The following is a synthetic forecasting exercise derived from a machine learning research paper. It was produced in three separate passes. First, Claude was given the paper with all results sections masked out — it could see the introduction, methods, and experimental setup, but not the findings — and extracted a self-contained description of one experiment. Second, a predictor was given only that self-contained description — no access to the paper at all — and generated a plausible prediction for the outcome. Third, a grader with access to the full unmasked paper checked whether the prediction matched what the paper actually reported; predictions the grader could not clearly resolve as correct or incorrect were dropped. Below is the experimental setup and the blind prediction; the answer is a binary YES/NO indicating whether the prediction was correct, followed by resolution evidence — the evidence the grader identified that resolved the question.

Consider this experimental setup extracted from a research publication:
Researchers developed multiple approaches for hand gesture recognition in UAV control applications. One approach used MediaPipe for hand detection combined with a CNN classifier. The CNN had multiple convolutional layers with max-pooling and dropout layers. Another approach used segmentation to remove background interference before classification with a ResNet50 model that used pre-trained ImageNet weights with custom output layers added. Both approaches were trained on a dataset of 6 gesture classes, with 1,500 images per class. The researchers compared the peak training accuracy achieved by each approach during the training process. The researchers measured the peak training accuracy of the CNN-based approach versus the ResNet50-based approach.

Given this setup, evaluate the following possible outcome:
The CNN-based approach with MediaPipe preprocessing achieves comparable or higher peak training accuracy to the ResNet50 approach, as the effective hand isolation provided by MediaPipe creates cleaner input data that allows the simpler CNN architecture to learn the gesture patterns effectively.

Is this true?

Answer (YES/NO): NO